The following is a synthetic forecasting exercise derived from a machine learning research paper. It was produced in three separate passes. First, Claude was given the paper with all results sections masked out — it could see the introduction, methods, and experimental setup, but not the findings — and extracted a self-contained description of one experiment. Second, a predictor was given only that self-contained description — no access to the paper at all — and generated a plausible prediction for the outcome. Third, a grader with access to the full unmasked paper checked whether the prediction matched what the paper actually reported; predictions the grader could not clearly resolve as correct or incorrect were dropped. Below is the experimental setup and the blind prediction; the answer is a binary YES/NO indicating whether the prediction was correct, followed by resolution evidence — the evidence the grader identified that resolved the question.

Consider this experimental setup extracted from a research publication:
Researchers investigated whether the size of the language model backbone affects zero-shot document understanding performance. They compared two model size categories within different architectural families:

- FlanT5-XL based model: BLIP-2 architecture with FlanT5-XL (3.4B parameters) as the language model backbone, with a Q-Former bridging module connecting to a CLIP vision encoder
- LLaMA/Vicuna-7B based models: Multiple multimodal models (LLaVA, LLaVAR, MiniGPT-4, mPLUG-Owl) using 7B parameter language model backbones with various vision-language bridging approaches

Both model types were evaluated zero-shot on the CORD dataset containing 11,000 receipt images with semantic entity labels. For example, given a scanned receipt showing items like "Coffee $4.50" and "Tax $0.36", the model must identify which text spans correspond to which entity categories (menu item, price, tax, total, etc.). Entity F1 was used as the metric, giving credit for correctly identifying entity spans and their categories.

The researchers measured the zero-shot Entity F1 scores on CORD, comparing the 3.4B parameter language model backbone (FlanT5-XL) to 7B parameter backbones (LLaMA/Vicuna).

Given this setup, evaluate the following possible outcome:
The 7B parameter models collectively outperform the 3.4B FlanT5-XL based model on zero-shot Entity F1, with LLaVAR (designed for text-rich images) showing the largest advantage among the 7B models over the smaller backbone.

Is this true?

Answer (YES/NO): NO